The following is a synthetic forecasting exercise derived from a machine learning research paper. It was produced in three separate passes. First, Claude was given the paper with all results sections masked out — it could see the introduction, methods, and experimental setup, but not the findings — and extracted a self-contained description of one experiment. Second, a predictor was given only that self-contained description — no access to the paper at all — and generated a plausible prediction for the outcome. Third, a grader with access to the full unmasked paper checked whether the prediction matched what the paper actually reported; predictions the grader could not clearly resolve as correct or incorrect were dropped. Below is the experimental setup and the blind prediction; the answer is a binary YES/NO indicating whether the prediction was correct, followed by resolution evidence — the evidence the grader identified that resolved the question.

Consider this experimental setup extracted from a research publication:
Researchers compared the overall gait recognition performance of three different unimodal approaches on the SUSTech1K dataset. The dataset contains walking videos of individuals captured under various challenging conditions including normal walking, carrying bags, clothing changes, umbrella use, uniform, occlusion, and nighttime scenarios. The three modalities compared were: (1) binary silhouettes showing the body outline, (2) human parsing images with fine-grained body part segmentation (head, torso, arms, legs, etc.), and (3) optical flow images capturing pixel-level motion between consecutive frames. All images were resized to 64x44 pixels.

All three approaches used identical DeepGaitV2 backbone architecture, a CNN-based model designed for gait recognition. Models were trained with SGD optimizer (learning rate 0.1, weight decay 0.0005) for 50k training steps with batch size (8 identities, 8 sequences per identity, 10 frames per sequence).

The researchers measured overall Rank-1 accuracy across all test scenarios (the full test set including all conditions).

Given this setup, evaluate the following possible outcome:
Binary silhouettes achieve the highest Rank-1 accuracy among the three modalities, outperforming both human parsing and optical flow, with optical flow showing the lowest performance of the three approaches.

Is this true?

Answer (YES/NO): NO